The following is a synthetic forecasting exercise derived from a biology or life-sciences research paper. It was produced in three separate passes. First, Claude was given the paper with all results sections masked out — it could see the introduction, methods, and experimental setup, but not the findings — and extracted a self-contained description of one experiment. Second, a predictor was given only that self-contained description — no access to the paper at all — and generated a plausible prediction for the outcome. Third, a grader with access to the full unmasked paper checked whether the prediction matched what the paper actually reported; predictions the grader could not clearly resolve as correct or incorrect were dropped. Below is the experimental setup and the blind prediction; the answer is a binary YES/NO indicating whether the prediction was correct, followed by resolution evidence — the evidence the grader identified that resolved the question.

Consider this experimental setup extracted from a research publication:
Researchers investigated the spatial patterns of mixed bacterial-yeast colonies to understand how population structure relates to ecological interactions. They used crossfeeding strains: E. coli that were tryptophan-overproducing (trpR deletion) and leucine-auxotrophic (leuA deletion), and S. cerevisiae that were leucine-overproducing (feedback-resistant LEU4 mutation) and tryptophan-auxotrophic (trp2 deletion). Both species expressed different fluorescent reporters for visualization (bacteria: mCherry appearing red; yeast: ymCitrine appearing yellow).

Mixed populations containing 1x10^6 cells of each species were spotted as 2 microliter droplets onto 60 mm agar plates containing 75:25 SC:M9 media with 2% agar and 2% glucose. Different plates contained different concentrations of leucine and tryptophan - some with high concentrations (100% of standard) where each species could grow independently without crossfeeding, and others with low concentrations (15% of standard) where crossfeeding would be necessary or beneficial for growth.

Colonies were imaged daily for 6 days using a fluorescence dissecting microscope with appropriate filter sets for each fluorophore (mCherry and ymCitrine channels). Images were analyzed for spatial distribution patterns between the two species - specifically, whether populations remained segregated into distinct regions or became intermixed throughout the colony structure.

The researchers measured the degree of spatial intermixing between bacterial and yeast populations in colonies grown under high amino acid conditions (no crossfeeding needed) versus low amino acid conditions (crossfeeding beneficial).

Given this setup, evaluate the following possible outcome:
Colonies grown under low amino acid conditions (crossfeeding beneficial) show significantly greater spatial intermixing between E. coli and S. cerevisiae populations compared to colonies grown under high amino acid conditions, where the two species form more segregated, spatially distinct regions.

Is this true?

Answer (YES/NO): NO